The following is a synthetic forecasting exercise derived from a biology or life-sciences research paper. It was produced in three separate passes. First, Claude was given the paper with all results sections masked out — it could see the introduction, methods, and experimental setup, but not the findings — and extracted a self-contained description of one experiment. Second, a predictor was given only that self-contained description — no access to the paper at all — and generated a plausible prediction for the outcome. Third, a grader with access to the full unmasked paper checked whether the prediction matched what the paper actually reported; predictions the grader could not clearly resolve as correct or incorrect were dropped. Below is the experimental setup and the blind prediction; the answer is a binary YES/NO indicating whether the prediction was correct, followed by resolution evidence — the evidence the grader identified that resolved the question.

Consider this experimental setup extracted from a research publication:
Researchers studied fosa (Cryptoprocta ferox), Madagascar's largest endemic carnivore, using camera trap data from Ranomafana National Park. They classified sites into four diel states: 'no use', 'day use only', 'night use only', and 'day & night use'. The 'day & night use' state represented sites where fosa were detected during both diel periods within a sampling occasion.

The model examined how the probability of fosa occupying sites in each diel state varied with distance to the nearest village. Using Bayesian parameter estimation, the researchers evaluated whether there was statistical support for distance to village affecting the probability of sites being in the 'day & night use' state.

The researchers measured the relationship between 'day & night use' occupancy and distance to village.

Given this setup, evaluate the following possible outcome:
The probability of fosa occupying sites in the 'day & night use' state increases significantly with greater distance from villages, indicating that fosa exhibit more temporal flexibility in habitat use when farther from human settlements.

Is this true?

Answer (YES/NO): YES